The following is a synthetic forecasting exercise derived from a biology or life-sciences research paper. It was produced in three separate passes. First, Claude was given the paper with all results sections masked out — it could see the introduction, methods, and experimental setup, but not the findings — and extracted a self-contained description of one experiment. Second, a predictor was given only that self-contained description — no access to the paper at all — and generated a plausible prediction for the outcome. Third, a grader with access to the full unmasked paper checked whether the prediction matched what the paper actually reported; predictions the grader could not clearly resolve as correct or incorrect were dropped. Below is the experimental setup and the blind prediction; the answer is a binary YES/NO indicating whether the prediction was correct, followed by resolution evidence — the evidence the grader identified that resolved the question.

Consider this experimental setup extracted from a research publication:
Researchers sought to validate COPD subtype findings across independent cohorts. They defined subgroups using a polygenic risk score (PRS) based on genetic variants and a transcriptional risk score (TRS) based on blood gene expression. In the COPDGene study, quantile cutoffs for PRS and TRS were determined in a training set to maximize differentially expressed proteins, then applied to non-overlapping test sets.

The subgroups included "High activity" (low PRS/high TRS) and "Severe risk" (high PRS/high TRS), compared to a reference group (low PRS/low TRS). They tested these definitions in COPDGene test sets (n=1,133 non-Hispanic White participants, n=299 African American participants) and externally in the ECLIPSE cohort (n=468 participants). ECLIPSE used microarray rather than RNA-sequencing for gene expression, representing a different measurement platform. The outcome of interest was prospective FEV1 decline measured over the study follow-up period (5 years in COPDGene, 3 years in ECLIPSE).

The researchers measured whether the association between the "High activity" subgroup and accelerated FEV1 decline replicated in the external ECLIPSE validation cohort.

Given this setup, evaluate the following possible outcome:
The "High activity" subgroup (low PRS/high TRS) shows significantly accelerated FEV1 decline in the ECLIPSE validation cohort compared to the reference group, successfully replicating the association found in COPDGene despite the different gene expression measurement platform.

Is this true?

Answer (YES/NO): NO